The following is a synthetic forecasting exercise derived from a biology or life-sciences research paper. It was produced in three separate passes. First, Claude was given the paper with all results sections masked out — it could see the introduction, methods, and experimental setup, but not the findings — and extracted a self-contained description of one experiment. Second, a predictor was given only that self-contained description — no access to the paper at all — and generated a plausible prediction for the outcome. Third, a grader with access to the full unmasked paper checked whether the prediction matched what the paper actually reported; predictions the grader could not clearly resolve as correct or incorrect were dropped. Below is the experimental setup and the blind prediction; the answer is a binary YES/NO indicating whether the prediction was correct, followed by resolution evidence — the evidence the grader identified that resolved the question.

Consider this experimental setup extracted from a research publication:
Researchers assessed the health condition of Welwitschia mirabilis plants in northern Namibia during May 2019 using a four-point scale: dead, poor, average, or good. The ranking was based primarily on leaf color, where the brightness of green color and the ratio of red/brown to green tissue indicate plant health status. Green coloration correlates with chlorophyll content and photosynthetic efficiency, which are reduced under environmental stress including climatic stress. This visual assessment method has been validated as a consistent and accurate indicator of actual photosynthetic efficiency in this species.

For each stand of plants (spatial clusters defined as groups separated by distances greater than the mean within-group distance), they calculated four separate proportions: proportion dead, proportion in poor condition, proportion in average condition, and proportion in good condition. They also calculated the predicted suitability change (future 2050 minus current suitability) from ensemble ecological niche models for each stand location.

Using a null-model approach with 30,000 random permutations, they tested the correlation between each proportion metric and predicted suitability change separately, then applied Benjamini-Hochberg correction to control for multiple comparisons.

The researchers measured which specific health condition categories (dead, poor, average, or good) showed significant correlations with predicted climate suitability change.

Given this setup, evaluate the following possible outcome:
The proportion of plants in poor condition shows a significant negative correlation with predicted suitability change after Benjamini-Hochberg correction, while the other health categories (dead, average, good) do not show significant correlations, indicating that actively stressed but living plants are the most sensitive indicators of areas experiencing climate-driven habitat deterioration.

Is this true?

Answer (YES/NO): NO